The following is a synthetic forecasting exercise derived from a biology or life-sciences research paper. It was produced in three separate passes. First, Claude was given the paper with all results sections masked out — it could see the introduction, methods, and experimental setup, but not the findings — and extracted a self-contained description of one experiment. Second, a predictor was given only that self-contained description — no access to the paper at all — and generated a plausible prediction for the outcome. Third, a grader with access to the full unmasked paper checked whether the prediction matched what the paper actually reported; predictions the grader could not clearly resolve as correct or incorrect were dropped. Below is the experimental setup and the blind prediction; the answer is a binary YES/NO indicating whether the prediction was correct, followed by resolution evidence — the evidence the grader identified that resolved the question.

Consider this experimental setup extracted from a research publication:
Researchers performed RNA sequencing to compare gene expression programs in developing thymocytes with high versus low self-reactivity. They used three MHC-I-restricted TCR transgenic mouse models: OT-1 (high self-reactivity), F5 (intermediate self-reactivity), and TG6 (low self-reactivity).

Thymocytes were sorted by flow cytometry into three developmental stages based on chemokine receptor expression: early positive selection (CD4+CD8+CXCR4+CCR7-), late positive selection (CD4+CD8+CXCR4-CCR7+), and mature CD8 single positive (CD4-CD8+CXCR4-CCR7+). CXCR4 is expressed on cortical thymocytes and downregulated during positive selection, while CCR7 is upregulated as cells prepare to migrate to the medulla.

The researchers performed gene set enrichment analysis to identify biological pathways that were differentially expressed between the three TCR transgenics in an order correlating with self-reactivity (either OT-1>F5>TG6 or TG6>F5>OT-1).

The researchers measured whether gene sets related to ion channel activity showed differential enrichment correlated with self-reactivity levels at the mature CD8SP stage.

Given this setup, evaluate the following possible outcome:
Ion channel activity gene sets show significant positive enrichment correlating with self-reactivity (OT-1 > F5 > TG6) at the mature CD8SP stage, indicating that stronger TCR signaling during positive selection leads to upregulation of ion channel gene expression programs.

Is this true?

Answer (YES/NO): NO